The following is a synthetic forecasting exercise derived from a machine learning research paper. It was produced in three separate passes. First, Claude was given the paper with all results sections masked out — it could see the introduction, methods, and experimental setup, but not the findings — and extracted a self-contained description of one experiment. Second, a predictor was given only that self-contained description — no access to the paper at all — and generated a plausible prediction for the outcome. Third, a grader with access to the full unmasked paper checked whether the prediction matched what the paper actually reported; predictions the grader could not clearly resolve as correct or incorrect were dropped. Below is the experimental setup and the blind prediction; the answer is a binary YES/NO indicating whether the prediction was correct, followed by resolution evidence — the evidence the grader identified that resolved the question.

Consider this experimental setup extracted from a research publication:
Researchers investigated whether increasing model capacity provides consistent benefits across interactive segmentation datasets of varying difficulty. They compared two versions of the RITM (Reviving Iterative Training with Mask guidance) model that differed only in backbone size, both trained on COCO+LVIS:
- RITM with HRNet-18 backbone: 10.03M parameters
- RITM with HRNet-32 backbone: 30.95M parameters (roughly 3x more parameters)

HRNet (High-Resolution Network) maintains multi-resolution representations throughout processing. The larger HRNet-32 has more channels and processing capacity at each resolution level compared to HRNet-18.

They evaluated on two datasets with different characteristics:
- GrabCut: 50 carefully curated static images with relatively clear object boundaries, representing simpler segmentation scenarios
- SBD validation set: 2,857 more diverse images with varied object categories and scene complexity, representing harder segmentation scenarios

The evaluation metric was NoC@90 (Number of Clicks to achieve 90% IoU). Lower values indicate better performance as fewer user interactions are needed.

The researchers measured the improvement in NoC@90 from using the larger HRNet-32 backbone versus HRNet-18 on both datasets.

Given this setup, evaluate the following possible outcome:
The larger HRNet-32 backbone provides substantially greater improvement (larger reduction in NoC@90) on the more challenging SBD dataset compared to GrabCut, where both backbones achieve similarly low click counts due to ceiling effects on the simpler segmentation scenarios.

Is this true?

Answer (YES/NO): YES